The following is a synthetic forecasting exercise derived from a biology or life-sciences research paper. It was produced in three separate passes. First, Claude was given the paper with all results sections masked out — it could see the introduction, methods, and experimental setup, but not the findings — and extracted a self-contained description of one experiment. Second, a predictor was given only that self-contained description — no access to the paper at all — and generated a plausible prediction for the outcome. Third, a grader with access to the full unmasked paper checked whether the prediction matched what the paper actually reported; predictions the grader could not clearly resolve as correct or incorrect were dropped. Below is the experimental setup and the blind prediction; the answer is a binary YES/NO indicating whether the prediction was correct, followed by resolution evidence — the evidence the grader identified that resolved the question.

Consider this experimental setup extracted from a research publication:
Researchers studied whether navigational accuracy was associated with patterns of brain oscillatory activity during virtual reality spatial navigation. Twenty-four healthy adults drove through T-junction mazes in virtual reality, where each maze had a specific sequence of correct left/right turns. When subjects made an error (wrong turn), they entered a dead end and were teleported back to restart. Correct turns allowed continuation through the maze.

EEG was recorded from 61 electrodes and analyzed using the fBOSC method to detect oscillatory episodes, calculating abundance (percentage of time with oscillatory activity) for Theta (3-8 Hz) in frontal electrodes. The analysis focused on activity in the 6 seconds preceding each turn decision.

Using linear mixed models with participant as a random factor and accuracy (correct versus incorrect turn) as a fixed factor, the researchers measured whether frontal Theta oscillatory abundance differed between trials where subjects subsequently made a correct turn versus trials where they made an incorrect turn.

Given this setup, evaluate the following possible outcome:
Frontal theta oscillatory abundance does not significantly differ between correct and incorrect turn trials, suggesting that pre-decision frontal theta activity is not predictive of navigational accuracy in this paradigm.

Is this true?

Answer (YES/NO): YES